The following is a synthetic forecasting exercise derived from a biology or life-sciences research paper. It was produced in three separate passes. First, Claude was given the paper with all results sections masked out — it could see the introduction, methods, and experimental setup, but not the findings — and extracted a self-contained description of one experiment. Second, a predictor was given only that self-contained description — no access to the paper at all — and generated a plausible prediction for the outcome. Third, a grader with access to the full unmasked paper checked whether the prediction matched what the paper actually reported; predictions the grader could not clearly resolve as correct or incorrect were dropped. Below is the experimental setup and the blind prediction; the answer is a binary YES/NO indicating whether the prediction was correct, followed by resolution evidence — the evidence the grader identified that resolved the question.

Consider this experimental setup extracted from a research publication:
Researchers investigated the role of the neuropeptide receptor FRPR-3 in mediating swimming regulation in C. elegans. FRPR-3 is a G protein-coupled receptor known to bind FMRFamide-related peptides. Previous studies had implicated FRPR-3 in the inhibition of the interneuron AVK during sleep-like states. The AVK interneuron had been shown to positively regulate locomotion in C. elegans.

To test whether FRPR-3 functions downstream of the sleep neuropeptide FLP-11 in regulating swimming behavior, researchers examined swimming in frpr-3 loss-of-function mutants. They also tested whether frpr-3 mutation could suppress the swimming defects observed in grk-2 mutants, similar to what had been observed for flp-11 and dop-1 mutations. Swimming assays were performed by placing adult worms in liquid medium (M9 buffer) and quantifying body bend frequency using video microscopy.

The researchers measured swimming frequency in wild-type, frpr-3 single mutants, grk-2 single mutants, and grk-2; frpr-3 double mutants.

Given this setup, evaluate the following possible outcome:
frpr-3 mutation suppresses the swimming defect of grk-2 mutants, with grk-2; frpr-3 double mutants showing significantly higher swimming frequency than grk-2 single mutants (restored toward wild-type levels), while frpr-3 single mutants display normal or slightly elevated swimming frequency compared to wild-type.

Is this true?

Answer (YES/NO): NO